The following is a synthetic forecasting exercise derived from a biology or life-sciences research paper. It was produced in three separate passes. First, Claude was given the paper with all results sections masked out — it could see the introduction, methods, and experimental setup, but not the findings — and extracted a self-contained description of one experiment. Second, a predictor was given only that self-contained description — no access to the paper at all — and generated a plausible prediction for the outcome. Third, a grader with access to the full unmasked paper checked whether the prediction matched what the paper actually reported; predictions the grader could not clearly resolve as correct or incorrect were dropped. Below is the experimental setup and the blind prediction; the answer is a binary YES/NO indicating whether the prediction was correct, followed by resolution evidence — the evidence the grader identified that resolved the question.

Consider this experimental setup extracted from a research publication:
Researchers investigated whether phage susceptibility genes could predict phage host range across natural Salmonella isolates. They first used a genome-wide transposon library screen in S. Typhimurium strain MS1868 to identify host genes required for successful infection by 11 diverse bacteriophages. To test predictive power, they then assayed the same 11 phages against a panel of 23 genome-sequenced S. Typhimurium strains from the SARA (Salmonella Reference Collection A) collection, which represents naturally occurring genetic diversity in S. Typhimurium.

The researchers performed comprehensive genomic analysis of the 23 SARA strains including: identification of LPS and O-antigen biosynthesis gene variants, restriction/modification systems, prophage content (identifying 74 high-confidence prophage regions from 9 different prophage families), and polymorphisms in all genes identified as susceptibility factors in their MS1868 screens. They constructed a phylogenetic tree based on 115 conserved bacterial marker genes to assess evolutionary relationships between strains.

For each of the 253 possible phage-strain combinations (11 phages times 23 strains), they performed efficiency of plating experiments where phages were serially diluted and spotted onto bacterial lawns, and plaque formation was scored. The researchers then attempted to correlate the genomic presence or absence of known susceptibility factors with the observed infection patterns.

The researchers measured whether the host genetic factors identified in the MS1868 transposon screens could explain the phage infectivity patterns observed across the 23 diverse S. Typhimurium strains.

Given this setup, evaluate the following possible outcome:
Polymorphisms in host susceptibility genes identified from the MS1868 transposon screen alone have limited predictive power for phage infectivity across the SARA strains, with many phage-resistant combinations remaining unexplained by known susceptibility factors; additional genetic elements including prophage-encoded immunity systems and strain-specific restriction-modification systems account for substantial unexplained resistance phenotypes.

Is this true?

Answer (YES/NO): NO